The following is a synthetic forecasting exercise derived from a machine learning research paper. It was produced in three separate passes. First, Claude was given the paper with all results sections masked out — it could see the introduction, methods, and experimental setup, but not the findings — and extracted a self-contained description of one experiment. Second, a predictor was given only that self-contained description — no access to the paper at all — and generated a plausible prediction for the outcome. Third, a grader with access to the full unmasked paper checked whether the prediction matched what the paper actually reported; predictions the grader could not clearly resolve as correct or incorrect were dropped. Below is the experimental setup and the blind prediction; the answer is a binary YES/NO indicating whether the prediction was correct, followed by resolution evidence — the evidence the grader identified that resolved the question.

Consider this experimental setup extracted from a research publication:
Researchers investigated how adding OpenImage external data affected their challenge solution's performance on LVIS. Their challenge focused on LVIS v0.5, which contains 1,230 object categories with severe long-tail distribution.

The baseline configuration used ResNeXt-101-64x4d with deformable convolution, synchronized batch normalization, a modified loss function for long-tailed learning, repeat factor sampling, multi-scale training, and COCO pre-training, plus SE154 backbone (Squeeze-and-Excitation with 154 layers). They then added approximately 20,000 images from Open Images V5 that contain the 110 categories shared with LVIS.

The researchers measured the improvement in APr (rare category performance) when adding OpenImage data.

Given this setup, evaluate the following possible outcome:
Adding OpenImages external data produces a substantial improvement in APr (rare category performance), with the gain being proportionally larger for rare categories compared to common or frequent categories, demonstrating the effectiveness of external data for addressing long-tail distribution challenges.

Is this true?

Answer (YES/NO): YES